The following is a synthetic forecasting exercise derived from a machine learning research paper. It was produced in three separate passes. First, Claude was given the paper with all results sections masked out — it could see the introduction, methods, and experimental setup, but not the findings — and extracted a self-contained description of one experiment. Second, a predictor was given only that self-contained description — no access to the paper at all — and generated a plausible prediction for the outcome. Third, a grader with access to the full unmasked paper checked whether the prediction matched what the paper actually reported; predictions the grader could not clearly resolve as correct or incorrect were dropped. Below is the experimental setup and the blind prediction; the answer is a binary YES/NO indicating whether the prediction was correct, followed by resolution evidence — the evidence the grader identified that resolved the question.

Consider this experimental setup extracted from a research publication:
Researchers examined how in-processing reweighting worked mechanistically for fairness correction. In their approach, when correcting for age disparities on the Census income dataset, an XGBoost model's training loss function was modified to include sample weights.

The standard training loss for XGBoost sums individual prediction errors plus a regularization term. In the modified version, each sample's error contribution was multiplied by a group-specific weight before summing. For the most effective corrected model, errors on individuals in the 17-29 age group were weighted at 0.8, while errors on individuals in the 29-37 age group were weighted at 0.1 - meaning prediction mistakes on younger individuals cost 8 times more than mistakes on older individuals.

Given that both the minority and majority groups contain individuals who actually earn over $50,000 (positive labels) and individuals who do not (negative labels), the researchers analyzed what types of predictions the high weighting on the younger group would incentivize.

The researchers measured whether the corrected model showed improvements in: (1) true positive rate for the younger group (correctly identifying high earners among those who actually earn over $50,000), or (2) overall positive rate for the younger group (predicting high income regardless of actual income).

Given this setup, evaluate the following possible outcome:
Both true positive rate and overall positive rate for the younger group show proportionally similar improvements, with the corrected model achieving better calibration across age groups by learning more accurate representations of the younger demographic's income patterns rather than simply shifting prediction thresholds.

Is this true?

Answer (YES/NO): NO